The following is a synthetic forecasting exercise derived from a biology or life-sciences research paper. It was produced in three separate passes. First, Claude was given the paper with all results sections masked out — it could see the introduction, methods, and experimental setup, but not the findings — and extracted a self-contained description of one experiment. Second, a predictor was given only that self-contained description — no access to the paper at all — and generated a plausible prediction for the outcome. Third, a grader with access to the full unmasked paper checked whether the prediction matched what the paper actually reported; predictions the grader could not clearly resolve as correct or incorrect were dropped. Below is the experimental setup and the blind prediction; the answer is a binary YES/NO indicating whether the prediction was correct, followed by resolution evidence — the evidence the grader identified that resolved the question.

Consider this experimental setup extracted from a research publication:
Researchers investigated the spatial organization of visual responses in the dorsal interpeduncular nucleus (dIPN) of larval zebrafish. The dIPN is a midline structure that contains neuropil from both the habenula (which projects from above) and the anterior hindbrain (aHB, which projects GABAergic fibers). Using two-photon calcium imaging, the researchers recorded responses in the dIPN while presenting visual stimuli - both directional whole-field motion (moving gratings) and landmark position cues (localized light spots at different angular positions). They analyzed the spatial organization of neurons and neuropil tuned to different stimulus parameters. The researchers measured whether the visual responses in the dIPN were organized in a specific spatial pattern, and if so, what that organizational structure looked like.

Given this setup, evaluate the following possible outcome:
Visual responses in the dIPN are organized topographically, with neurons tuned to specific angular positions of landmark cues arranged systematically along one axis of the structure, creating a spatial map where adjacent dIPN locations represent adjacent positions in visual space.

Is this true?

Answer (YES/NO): YES